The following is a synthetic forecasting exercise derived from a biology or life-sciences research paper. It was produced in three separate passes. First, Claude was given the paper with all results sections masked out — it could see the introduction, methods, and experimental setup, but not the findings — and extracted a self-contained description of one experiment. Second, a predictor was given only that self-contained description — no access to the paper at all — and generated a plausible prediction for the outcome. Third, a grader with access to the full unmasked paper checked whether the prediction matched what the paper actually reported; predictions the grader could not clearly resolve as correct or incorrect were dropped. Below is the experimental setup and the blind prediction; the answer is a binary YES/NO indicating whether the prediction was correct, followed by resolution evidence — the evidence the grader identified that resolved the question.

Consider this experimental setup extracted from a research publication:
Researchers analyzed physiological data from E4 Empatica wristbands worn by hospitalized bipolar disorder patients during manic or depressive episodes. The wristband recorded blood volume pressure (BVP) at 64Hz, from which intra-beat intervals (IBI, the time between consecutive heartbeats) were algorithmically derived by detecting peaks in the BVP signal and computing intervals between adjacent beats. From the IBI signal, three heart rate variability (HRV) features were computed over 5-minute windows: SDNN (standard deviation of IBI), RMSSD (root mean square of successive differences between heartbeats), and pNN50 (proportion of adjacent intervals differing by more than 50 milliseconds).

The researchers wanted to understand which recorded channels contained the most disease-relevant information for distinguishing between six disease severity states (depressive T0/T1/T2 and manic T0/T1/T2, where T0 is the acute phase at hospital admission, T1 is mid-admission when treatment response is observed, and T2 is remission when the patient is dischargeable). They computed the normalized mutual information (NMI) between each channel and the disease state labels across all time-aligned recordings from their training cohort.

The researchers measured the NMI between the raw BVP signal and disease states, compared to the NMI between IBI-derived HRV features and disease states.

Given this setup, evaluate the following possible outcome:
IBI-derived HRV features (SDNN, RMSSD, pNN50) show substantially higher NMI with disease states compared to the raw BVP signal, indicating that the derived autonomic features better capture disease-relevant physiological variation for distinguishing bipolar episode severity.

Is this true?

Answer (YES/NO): YES